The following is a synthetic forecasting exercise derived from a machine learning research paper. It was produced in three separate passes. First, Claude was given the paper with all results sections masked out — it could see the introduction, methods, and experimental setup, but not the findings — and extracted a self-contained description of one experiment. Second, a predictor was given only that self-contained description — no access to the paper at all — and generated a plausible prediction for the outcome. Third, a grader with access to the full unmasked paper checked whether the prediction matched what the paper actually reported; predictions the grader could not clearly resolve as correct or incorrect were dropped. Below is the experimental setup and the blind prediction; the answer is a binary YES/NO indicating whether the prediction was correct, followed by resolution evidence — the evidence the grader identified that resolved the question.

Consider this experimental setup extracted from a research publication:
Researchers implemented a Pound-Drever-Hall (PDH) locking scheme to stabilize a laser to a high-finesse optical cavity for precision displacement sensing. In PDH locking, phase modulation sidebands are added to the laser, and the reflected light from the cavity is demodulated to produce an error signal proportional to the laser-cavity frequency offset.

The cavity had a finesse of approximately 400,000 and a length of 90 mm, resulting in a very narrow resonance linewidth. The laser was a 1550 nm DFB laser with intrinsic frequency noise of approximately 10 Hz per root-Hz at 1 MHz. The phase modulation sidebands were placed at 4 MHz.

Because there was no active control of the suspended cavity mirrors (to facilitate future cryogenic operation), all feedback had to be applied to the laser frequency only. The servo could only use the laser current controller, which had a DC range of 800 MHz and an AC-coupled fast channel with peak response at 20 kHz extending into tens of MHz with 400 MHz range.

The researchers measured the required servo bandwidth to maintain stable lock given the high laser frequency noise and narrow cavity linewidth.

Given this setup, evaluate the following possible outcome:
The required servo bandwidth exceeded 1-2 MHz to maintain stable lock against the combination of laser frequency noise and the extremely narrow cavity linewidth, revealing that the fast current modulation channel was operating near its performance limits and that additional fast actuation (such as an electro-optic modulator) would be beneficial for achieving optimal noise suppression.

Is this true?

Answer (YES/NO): NO